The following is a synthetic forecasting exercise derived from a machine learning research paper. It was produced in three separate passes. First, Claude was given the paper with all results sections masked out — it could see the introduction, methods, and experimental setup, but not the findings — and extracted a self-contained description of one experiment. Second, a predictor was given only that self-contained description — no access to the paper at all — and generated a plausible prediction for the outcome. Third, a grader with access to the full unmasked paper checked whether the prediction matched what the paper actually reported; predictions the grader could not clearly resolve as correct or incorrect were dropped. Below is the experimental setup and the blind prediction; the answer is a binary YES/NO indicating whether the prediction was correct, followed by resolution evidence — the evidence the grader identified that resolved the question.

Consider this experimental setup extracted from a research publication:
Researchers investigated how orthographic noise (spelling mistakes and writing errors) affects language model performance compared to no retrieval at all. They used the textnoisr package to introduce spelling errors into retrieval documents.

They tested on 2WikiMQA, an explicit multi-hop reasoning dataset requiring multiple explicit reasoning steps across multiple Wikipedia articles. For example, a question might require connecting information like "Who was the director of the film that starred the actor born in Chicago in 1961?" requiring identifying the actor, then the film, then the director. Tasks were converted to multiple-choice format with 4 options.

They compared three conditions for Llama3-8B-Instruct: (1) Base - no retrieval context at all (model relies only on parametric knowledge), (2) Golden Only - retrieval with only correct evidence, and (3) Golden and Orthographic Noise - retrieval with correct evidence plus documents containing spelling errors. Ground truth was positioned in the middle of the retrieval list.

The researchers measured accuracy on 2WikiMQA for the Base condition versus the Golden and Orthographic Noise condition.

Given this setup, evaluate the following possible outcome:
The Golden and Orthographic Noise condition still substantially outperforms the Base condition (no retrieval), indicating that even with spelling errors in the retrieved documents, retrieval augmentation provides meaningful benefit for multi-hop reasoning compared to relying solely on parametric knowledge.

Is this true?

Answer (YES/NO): YES